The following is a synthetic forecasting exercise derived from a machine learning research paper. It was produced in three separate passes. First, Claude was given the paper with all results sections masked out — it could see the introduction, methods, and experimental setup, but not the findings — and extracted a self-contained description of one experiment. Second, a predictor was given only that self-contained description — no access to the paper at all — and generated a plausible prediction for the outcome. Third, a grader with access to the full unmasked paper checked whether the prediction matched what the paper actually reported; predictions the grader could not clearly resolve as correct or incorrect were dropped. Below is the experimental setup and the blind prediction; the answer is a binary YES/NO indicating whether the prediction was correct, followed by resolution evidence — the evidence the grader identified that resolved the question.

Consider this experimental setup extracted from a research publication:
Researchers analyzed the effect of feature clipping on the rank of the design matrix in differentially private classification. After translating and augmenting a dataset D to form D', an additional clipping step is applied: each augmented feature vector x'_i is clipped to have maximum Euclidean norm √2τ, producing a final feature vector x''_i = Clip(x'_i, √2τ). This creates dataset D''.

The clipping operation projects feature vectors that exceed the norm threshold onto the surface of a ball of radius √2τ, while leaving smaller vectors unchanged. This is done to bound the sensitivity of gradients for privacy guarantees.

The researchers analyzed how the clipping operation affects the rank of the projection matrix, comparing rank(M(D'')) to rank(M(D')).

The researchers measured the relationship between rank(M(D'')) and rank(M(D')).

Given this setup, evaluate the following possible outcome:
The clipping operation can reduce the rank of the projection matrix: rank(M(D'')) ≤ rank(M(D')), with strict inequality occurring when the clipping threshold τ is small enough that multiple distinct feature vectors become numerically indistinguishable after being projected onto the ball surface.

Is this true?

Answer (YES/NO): NO